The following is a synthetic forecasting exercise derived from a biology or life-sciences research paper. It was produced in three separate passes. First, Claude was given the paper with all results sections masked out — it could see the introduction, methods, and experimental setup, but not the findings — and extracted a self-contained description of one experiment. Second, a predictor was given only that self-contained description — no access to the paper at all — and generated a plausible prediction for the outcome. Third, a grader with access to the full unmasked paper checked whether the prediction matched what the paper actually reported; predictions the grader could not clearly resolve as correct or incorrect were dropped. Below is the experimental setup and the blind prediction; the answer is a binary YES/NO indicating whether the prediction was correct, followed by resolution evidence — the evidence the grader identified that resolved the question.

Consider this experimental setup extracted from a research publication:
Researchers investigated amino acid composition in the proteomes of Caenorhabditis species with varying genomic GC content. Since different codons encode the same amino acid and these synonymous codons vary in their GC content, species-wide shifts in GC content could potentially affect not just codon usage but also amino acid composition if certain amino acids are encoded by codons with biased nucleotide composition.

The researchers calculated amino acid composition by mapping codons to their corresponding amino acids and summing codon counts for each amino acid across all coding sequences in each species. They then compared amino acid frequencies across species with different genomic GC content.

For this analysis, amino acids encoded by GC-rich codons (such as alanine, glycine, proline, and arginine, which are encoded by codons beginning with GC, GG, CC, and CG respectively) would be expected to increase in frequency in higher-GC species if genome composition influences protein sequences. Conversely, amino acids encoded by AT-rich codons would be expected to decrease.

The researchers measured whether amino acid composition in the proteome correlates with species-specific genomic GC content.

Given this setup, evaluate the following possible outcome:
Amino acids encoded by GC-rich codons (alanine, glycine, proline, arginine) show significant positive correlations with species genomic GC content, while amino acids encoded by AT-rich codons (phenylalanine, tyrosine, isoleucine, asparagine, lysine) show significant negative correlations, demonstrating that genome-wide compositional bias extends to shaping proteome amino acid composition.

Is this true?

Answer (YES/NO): YES